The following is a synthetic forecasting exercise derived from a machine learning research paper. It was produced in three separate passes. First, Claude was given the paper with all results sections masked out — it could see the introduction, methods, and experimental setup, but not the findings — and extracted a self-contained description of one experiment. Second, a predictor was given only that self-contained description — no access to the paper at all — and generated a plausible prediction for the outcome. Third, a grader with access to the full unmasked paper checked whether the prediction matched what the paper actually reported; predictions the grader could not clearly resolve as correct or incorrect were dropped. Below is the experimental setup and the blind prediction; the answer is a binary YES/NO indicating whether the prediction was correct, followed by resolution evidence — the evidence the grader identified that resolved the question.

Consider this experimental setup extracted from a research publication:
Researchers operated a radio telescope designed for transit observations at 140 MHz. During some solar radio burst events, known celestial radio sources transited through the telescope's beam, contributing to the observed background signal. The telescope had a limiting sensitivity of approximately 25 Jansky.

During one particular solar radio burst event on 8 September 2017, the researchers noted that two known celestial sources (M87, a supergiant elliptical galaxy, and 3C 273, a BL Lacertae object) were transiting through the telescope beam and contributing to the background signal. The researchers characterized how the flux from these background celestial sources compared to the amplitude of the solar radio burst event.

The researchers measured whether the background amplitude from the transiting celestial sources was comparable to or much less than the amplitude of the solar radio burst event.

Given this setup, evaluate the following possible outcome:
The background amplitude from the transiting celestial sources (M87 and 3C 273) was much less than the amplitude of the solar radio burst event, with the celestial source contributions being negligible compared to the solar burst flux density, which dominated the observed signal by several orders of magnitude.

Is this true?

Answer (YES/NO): NO